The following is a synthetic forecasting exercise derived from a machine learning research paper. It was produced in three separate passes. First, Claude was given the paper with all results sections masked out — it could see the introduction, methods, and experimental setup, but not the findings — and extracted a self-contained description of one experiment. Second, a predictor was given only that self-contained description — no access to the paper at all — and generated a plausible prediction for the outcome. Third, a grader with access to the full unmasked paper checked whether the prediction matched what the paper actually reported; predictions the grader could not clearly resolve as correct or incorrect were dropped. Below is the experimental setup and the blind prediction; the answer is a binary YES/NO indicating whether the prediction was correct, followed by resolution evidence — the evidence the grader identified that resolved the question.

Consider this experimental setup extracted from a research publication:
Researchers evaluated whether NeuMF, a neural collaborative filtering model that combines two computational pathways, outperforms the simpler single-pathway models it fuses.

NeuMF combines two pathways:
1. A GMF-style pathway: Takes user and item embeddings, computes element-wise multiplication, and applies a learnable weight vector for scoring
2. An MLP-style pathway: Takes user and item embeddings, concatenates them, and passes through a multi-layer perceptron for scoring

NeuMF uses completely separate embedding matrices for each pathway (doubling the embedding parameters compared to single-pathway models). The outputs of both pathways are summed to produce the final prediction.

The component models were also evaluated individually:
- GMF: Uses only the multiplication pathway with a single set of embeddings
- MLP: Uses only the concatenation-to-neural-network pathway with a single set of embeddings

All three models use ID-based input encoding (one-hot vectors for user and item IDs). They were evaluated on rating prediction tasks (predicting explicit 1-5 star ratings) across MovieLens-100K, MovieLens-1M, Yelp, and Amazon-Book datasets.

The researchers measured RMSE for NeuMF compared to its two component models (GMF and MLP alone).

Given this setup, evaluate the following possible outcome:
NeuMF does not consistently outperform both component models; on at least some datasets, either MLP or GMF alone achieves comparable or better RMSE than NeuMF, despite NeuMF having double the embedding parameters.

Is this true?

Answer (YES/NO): YES